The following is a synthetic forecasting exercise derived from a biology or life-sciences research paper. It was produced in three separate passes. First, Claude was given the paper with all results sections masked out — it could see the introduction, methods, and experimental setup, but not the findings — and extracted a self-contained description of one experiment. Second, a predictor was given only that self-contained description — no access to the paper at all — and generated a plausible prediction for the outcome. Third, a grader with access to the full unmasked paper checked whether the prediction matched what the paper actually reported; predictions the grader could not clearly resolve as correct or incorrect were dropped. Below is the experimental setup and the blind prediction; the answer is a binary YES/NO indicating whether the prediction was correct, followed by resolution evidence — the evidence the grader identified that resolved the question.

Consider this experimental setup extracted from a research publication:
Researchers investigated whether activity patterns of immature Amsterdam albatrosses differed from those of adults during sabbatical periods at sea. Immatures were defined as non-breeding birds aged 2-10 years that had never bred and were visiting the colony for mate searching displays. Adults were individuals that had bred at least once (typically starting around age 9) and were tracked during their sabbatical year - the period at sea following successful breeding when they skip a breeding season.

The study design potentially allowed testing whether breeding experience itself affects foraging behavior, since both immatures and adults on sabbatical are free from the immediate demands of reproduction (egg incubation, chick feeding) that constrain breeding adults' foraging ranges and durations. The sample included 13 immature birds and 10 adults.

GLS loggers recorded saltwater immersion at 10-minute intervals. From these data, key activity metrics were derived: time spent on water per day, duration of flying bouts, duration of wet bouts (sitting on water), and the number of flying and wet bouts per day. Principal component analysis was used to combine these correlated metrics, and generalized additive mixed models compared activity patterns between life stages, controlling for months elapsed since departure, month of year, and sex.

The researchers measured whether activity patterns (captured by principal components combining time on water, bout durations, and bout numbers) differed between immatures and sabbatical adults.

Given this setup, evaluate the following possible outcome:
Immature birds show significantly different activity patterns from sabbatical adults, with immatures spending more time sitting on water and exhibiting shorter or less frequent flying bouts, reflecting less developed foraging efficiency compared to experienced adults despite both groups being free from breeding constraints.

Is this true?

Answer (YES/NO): NO